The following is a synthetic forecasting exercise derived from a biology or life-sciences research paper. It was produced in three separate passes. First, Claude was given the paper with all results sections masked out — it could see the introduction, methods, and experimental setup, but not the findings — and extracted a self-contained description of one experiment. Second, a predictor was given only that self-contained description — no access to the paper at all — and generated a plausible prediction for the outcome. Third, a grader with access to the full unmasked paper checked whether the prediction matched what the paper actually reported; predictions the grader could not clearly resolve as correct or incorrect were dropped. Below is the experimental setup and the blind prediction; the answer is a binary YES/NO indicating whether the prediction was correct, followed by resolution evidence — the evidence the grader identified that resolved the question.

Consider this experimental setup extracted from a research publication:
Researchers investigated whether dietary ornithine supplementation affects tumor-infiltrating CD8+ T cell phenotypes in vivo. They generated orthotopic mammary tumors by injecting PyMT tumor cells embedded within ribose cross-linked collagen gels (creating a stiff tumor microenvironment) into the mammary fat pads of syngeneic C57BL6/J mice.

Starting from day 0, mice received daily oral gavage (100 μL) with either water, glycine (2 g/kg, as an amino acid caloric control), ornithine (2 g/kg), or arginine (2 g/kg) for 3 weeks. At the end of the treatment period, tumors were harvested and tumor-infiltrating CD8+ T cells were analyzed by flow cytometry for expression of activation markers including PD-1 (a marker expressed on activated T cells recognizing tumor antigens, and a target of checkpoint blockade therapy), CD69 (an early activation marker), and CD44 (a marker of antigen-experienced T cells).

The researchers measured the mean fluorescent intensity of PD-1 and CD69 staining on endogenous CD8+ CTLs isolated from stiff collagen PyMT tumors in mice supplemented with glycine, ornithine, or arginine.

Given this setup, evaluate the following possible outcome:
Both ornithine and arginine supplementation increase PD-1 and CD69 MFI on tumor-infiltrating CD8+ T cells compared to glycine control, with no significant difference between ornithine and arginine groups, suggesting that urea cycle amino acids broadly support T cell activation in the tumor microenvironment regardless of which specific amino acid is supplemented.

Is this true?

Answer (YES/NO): NO